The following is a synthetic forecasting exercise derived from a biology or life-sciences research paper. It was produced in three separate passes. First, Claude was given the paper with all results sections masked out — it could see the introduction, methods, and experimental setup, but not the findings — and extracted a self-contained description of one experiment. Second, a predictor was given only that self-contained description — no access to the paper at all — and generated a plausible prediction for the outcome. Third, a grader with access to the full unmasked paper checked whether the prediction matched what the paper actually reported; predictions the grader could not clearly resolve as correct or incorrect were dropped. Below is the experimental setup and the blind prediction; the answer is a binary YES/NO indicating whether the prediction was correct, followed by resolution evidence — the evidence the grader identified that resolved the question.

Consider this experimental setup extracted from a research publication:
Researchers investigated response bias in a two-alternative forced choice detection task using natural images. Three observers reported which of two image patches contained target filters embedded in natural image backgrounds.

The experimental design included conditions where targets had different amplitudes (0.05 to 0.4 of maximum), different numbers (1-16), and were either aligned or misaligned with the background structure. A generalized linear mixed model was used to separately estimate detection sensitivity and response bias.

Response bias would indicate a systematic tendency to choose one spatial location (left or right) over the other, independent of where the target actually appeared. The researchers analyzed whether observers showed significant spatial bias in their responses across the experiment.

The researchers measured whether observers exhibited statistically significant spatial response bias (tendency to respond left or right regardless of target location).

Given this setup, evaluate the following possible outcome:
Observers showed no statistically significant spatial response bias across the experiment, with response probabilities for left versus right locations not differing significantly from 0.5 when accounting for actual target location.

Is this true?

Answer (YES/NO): YES